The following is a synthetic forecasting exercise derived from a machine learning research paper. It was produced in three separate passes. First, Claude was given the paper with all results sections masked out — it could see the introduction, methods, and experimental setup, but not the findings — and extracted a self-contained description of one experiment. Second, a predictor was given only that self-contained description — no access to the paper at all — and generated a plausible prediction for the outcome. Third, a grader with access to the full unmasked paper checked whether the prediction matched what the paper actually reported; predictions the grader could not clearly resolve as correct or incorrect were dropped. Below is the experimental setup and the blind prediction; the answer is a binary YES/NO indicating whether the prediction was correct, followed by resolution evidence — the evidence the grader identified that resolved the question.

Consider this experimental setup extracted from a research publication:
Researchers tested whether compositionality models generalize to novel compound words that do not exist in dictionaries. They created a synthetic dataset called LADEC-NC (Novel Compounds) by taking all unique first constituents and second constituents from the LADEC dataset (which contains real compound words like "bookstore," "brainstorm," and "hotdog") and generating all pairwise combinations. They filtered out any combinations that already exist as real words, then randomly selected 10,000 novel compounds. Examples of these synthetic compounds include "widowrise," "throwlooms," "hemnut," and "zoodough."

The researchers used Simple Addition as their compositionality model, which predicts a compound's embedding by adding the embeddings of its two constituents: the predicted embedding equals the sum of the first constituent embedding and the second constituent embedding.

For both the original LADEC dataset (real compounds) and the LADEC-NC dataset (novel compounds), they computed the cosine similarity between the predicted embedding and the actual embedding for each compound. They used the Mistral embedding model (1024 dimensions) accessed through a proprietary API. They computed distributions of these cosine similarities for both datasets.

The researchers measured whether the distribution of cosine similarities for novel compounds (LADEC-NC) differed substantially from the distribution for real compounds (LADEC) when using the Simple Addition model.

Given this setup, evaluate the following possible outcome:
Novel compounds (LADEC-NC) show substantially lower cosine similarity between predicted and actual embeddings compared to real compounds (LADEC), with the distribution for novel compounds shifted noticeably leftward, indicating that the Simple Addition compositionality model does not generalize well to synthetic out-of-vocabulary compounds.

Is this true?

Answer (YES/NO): NO